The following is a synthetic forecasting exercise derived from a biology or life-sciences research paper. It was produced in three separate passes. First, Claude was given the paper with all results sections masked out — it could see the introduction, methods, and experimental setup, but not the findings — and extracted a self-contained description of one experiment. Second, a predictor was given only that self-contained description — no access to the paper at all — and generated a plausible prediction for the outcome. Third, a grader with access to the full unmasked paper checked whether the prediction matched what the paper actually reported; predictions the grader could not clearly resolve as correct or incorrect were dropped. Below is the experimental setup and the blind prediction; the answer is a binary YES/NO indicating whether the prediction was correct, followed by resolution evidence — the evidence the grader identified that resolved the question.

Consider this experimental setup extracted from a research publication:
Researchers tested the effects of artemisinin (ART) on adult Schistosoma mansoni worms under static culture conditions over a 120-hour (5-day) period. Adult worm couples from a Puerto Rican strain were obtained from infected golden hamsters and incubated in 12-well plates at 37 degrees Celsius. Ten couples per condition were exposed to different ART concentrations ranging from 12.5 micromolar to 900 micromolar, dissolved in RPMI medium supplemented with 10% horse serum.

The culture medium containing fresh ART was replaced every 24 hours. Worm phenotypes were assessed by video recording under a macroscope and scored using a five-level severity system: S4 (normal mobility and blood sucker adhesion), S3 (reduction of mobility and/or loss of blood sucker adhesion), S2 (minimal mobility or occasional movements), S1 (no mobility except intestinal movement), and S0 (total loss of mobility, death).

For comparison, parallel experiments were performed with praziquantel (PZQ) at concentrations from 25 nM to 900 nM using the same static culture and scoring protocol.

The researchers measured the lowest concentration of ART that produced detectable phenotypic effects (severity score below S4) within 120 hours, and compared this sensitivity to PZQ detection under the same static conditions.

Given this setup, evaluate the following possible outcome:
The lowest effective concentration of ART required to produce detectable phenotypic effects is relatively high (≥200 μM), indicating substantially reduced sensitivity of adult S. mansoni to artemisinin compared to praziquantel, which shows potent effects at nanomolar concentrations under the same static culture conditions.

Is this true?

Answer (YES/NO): NO